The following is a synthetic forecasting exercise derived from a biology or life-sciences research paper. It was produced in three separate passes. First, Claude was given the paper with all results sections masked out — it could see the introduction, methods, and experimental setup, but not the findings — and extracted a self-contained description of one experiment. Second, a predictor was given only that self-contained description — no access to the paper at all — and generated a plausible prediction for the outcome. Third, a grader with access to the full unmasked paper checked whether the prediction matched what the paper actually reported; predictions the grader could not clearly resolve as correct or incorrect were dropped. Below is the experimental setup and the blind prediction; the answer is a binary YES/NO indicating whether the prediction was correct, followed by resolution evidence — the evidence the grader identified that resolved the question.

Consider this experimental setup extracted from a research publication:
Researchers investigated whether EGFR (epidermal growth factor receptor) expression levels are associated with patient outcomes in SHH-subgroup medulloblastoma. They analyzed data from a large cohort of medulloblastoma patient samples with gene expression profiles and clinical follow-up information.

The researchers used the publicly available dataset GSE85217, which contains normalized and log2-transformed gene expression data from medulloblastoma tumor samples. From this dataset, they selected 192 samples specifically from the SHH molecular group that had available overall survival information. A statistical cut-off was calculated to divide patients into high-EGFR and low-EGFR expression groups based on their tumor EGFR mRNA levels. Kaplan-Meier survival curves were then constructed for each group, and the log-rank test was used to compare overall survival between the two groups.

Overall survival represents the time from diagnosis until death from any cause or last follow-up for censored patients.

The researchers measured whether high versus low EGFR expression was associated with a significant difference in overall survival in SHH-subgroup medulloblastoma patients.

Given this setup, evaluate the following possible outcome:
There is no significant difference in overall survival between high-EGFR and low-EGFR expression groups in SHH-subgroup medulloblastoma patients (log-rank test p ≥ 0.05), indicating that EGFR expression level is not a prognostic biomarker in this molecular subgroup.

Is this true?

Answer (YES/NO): NO